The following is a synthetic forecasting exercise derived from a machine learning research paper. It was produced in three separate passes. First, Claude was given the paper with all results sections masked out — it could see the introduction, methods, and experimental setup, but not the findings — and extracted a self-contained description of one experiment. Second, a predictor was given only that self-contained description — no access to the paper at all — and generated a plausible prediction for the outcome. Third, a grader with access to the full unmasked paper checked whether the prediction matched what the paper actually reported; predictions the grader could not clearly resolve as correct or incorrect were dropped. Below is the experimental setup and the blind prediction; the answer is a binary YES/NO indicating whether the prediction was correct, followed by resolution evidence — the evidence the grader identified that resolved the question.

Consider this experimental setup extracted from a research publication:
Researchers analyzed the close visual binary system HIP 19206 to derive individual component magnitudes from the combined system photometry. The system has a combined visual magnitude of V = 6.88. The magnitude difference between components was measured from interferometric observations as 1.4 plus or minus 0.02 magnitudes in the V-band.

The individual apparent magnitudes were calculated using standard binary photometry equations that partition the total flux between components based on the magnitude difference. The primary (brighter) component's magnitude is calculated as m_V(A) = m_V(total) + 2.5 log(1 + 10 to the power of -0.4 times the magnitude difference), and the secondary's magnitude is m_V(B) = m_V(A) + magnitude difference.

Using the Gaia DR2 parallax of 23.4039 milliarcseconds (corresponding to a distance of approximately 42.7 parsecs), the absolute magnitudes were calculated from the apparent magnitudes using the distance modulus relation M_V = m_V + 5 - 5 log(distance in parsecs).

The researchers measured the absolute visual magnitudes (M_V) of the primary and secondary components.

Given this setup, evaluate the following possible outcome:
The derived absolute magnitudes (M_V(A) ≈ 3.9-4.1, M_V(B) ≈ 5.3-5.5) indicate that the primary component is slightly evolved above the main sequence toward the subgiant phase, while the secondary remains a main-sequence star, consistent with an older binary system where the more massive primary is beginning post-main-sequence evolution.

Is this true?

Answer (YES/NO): NO